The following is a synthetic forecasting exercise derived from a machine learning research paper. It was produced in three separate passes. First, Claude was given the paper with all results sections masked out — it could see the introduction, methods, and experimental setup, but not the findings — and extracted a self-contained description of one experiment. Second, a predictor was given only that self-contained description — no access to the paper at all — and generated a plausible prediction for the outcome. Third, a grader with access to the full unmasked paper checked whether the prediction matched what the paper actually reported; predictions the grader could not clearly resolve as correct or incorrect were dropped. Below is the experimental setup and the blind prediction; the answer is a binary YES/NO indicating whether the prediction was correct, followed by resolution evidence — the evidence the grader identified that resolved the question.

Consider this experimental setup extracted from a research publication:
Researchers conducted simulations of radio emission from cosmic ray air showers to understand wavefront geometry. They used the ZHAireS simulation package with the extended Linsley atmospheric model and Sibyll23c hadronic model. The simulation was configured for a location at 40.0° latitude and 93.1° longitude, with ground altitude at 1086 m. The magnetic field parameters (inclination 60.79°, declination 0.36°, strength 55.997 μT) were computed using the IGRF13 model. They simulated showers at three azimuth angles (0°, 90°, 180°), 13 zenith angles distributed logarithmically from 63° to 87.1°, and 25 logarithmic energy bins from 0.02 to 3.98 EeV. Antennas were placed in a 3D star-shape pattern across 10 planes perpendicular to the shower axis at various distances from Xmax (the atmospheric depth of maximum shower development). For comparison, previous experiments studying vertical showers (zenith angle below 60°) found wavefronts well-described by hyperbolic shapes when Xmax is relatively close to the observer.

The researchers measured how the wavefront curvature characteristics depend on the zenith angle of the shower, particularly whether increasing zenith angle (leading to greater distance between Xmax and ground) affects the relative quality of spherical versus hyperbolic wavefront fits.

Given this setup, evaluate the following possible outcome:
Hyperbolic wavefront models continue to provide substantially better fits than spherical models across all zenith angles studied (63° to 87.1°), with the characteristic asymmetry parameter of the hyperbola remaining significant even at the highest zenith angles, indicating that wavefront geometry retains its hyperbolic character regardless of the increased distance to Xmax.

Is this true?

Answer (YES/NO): NO